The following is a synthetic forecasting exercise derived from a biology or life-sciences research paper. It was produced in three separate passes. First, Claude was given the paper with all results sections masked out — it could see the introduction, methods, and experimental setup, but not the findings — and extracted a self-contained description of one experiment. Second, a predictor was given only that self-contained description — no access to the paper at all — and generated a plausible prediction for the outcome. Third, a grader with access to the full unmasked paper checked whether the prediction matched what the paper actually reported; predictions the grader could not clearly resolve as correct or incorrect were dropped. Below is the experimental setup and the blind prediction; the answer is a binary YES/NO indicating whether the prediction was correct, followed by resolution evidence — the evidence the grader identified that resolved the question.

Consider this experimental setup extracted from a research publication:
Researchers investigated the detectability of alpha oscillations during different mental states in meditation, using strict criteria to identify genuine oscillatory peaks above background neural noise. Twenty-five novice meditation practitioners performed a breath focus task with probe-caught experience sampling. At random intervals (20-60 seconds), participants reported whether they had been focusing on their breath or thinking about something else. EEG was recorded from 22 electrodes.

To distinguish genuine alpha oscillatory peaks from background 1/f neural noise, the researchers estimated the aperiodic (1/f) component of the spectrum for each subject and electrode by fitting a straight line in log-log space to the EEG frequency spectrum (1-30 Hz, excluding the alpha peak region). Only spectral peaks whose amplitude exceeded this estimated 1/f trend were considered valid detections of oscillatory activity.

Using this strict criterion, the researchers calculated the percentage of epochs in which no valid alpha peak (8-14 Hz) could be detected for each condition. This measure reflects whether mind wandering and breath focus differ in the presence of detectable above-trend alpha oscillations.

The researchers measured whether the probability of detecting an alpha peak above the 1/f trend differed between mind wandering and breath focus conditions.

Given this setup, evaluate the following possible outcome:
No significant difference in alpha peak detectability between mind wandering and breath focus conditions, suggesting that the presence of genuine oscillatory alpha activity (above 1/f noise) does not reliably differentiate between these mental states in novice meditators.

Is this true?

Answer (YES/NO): NO